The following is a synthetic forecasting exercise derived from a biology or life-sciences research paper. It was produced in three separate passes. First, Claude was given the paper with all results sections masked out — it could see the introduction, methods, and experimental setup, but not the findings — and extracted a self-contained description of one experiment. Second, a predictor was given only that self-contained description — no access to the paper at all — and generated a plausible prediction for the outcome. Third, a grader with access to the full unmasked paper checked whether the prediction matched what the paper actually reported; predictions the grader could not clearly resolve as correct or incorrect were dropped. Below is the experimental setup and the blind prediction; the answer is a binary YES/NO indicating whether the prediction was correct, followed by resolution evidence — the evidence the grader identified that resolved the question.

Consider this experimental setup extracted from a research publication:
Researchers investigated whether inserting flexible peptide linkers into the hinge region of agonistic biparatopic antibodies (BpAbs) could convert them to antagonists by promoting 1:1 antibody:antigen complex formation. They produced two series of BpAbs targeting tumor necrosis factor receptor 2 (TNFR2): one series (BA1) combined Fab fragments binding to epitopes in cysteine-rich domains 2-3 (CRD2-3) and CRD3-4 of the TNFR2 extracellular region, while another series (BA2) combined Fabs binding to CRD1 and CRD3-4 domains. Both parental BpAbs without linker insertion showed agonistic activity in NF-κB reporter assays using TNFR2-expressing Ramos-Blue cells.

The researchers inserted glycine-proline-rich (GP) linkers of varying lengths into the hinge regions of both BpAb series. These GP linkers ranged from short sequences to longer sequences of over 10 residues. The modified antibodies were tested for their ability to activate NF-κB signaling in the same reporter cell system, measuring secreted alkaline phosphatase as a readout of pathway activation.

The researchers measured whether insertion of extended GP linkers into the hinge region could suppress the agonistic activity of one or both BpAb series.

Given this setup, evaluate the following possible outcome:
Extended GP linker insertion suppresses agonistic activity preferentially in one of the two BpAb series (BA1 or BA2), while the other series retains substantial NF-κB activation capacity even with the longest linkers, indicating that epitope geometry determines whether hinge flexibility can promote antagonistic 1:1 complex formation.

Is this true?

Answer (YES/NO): YES